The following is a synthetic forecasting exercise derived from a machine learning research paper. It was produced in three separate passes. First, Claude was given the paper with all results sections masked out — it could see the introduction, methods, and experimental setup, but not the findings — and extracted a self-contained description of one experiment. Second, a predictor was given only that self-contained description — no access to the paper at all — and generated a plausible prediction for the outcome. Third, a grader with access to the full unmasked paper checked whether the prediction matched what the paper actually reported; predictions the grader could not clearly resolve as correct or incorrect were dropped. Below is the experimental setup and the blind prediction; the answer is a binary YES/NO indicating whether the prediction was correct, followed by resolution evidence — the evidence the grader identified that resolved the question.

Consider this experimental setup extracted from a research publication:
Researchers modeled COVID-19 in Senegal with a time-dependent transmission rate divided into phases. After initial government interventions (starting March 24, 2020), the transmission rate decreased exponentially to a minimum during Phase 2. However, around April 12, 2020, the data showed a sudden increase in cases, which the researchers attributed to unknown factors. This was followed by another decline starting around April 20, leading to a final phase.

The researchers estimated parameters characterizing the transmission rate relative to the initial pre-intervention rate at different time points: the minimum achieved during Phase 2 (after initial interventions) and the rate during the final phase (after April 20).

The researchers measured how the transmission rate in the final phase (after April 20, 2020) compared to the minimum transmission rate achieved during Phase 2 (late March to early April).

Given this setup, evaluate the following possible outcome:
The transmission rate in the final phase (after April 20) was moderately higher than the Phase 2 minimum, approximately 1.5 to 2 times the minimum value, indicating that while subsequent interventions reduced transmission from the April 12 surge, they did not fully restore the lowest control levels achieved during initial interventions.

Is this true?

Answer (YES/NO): NO